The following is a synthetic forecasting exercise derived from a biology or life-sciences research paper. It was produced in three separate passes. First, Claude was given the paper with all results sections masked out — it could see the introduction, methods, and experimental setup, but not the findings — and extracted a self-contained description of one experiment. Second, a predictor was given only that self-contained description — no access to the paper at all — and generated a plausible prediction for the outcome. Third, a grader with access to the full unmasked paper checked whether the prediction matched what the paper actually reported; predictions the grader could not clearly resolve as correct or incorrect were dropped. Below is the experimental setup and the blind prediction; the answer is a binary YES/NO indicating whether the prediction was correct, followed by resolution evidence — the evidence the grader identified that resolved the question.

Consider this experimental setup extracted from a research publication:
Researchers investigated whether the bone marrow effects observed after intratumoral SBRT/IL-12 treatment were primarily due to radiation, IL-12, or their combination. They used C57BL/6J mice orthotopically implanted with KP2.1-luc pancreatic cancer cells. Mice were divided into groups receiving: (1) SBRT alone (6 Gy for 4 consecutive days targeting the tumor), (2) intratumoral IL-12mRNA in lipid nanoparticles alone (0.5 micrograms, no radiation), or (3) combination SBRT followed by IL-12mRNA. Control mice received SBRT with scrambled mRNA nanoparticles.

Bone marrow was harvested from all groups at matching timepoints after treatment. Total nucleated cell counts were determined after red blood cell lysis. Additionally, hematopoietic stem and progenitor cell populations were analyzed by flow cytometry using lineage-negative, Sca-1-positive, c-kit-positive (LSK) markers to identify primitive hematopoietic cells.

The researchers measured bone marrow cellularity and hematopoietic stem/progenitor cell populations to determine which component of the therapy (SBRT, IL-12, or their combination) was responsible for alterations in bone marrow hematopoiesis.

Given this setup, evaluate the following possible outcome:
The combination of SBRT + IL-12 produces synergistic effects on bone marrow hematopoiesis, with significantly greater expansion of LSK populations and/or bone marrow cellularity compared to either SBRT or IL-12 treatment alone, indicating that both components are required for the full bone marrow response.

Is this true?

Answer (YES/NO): NO